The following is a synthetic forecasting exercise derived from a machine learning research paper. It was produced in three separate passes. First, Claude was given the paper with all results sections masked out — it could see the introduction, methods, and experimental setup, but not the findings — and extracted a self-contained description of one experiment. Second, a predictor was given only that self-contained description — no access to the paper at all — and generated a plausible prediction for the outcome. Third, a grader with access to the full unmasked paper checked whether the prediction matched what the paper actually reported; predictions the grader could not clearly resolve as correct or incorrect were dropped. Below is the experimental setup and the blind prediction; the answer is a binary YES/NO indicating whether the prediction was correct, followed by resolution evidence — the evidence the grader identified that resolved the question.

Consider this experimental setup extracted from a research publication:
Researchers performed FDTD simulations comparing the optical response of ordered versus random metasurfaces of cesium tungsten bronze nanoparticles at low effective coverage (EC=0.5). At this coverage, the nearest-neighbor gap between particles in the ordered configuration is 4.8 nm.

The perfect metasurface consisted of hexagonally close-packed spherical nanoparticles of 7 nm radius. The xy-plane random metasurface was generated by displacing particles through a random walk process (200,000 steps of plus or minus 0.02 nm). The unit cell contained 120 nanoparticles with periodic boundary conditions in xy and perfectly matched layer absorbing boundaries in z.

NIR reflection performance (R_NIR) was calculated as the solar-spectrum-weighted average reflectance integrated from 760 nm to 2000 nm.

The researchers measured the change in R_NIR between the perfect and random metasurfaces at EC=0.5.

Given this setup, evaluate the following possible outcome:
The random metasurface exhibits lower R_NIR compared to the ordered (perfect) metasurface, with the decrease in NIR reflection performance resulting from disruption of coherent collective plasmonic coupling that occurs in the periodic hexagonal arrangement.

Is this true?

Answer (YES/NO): NO